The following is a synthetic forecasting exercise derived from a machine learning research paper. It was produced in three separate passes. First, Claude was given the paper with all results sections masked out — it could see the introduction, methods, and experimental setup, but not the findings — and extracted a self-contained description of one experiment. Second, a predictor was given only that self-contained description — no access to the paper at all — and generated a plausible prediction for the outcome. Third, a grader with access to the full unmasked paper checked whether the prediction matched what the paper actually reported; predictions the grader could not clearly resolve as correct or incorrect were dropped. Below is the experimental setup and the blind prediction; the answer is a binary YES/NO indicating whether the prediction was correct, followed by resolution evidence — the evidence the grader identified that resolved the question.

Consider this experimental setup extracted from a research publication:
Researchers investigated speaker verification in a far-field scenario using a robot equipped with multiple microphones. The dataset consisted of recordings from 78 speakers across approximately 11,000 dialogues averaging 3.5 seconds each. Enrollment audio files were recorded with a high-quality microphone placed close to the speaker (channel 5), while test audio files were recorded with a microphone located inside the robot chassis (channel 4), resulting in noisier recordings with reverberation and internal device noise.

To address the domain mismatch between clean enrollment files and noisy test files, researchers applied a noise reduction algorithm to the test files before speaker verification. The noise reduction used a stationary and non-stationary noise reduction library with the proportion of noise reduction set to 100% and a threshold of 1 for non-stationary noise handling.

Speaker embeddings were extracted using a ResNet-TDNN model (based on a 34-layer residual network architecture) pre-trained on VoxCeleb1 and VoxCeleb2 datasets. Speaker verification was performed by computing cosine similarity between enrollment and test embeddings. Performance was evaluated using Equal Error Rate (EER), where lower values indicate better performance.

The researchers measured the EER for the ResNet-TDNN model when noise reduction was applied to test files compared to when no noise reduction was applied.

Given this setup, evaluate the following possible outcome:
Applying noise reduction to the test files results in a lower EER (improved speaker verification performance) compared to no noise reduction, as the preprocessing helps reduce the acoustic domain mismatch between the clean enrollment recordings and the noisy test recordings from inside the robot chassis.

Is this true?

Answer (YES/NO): NO